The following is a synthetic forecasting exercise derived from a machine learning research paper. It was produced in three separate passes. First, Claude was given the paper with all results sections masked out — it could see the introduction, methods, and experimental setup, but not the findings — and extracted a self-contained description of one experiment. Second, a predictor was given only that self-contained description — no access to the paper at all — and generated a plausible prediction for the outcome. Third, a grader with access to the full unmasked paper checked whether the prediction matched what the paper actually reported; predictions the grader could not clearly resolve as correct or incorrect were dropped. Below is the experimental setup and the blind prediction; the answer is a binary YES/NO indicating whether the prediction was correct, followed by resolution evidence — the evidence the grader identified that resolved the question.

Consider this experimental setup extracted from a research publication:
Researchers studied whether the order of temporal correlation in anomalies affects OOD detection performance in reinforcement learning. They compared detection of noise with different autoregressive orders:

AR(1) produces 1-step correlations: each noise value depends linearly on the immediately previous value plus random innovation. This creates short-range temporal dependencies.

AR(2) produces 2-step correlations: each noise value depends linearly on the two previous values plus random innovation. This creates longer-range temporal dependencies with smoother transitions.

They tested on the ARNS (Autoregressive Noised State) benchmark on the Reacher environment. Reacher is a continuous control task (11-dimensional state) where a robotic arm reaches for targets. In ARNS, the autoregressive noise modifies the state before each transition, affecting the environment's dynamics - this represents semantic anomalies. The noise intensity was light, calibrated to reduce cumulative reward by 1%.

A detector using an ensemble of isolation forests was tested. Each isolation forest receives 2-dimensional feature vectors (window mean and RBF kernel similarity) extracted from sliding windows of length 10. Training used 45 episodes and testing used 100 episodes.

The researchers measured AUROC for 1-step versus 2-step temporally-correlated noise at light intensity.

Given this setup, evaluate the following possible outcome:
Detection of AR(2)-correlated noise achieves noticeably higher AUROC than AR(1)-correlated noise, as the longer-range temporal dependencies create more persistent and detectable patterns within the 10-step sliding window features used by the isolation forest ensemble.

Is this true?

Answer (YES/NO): NO